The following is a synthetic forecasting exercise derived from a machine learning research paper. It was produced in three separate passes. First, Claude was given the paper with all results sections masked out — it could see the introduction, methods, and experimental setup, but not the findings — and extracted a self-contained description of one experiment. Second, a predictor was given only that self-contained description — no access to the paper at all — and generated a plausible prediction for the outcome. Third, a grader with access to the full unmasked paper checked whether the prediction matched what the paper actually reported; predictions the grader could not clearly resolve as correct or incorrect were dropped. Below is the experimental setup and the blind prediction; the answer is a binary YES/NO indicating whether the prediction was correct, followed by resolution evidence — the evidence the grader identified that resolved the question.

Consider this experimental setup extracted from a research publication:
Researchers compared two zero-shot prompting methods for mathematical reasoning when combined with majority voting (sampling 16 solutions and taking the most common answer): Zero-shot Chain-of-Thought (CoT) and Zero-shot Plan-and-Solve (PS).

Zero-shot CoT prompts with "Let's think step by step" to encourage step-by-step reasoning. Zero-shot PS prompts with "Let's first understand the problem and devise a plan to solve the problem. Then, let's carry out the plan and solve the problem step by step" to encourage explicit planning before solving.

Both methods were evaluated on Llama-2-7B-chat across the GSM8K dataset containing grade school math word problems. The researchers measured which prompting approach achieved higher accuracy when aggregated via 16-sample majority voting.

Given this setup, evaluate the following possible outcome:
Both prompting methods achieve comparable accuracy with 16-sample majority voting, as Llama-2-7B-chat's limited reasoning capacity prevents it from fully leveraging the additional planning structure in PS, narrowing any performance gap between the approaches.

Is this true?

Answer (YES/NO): NO